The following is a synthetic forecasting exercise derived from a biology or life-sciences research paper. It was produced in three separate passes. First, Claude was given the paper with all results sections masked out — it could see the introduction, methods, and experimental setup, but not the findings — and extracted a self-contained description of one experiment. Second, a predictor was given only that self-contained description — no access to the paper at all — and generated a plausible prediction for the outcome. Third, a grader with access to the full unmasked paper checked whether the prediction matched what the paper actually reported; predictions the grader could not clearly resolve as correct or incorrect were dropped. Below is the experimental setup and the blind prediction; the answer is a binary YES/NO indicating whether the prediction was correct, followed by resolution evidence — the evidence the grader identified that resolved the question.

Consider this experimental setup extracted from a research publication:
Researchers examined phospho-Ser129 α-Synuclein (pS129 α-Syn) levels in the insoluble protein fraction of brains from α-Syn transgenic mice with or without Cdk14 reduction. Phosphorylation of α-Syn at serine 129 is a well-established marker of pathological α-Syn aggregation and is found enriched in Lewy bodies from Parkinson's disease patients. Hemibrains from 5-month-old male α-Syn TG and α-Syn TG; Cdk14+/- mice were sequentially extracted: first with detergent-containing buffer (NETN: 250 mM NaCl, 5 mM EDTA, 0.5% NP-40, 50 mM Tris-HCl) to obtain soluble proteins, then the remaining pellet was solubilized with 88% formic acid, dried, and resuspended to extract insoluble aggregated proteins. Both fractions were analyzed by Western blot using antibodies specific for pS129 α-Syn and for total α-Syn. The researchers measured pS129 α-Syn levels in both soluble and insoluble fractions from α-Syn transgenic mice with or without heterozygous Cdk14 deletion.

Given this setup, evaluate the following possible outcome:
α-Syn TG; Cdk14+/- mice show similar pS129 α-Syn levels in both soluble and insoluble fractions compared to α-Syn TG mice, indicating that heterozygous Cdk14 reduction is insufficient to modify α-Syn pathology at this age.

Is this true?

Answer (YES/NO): NO